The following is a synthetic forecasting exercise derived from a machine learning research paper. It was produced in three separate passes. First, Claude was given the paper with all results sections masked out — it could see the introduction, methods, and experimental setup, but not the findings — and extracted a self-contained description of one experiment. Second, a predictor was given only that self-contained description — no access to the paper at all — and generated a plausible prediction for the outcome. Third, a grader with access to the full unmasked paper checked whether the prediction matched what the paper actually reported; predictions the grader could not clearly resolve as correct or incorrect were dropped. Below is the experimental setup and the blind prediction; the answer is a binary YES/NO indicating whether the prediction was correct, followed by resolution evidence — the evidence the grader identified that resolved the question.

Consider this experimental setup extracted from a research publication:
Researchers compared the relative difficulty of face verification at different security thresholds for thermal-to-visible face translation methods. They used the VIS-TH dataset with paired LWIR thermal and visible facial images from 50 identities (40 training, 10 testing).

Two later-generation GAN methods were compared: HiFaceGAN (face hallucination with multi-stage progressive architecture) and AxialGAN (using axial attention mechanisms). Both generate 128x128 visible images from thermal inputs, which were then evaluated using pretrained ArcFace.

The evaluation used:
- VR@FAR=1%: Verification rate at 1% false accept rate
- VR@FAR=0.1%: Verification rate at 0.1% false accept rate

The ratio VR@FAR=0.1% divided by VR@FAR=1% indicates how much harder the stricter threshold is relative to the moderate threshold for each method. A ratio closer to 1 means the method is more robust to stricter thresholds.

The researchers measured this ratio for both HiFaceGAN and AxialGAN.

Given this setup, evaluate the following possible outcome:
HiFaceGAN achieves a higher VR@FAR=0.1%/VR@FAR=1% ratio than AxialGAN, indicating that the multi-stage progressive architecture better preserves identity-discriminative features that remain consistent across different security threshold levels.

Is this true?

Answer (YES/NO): YES